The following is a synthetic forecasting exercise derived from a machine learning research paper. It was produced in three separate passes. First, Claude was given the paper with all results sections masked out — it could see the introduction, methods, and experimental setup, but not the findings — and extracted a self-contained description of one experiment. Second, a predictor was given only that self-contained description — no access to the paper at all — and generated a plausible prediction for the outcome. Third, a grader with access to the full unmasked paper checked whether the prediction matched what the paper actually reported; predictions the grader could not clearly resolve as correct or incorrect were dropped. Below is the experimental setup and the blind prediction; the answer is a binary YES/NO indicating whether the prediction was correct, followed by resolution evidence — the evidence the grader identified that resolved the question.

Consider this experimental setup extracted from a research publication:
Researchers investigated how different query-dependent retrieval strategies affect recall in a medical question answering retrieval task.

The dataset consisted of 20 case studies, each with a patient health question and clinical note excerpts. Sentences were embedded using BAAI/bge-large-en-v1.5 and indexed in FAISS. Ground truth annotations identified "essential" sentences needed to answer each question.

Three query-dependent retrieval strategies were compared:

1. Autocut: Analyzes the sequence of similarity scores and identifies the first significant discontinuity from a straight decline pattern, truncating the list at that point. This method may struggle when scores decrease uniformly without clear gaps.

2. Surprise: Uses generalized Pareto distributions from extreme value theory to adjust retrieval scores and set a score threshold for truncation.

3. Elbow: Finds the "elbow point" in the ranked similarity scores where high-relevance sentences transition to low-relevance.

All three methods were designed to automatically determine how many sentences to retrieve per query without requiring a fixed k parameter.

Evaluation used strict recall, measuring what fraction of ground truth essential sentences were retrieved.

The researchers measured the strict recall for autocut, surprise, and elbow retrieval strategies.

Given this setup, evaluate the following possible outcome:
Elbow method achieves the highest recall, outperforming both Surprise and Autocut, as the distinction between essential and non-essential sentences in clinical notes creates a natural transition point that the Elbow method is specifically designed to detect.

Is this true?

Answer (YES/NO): YES